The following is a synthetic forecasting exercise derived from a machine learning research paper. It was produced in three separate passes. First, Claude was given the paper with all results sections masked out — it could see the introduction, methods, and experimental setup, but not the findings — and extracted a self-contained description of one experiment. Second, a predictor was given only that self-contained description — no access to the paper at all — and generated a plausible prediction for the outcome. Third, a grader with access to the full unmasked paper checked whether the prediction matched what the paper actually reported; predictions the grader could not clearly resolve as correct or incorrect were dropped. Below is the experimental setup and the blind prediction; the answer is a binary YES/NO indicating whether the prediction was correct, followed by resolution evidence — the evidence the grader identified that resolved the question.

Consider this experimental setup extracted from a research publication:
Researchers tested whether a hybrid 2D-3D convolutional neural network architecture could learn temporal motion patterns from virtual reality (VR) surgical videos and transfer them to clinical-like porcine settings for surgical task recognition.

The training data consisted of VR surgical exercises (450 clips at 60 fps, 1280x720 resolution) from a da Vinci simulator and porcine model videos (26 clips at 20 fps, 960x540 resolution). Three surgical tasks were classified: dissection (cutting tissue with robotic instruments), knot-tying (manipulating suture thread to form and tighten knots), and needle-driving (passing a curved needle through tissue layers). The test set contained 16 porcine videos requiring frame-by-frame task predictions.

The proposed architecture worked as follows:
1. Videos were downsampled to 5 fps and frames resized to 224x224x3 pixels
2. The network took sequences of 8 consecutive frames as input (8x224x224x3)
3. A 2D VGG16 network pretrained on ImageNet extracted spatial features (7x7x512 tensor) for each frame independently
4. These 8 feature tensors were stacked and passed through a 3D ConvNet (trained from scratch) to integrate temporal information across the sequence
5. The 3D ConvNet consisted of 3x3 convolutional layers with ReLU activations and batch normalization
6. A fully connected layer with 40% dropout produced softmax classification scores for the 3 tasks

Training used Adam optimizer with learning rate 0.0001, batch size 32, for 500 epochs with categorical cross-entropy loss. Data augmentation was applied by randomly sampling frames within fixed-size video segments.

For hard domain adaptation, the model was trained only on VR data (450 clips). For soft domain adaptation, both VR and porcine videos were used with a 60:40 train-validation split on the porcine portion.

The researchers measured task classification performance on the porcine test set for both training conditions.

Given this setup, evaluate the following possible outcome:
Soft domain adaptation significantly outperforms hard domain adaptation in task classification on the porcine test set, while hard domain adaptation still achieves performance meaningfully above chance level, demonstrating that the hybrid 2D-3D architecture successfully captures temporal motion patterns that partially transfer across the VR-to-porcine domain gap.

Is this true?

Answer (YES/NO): NO